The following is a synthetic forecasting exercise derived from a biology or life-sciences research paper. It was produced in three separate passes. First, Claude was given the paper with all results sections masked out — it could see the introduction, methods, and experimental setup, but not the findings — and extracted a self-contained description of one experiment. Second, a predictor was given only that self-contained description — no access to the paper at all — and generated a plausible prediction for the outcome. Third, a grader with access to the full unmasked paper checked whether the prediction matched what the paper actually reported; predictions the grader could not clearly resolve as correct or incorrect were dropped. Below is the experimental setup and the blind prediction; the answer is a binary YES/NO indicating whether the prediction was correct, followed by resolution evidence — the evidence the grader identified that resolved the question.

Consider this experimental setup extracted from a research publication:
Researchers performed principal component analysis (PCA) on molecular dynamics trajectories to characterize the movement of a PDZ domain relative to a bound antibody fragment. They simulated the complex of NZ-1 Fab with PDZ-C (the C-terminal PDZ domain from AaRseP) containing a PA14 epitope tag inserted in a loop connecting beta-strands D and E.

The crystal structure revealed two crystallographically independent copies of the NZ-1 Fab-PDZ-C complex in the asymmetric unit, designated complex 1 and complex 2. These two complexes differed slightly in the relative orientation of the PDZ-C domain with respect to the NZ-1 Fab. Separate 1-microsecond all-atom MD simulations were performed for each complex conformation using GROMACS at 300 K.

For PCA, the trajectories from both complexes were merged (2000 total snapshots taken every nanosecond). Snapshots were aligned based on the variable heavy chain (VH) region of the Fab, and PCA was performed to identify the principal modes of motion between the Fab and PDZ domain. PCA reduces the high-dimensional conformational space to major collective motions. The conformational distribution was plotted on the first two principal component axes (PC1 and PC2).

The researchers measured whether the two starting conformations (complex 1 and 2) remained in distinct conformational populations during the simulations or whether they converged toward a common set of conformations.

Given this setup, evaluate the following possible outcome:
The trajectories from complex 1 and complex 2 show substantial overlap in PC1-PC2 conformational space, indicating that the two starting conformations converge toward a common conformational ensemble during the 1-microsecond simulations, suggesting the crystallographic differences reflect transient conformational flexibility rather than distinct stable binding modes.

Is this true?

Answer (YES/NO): YES